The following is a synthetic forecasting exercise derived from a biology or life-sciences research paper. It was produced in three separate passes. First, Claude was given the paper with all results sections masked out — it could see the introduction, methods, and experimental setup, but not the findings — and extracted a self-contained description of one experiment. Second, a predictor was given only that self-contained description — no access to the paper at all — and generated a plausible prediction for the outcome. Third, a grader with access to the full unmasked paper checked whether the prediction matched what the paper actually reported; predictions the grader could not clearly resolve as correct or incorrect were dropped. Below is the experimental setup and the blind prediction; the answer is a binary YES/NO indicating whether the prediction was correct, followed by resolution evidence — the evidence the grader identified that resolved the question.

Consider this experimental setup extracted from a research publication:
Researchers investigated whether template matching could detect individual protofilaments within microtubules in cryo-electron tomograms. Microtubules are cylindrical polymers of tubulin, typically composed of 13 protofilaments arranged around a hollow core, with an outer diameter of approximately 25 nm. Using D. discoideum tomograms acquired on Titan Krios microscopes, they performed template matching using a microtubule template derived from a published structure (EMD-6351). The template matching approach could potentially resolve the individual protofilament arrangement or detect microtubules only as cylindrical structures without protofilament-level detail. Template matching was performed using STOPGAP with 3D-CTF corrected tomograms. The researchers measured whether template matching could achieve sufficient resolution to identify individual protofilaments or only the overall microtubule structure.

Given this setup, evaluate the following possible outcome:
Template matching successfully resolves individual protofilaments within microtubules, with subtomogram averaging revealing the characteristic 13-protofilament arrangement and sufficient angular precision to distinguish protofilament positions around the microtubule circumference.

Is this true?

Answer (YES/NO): NO